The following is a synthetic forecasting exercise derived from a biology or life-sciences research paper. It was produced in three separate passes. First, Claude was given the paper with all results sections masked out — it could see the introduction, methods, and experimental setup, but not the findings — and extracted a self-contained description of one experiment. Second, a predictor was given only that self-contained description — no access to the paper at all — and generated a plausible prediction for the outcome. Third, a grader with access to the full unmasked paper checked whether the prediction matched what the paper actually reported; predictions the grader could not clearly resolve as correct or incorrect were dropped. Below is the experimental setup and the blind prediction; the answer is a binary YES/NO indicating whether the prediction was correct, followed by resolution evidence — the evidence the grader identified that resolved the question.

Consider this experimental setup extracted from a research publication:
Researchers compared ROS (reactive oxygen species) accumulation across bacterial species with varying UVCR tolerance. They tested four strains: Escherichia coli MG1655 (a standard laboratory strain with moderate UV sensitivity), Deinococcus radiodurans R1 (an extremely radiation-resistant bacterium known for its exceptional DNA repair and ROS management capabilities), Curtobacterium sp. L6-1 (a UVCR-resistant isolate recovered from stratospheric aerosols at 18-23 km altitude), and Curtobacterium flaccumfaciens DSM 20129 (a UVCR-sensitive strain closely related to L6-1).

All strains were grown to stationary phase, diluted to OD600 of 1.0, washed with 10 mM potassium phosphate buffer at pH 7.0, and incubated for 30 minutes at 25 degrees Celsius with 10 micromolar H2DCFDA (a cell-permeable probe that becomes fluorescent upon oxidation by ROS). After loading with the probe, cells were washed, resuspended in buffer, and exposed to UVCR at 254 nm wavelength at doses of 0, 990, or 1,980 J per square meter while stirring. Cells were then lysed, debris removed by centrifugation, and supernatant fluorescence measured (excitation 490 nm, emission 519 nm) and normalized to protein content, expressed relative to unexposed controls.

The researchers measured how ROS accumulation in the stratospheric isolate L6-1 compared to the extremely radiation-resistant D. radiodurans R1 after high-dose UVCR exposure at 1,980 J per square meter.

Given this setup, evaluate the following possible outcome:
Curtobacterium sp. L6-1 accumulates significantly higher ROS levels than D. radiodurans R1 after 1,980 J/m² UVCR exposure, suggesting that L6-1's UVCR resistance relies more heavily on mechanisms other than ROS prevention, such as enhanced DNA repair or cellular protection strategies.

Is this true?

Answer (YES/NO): NO